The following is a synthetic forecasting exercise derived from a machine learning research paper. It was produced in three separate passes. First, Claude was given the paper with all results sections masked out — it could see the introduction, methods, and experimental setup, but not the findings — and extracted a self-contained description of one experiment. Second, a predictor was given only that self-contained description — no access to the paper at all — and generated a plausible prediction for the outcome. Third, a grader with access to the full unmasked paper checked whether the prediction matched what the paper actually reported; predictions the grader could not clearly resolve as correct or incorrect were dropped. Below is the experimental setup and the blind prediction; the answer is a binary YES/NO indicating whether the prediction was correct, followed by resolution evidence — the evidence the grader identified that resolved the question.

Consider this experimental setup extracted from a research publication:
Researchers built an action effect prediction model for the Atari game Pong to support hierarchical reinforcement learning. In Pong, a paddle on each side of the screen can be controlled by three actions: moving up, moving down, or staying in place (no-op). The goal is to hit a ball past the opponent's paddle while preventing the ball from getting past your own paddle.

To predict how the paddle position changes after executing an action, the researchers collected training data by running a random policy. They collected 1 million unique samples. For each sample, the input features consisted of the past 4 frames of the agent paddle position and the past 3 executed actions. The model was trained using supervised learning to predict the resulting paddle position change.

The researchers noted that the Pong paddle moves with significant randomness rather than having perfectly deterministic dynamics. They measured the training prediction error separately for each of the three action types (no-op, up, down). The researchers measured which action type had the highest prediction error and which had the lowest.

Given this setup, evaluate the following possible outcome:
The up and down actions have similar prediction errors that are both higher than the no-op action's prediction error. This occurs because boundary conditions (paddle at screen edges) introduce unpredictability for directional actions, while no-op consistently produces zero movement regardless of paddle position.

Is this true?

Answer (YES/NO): YES